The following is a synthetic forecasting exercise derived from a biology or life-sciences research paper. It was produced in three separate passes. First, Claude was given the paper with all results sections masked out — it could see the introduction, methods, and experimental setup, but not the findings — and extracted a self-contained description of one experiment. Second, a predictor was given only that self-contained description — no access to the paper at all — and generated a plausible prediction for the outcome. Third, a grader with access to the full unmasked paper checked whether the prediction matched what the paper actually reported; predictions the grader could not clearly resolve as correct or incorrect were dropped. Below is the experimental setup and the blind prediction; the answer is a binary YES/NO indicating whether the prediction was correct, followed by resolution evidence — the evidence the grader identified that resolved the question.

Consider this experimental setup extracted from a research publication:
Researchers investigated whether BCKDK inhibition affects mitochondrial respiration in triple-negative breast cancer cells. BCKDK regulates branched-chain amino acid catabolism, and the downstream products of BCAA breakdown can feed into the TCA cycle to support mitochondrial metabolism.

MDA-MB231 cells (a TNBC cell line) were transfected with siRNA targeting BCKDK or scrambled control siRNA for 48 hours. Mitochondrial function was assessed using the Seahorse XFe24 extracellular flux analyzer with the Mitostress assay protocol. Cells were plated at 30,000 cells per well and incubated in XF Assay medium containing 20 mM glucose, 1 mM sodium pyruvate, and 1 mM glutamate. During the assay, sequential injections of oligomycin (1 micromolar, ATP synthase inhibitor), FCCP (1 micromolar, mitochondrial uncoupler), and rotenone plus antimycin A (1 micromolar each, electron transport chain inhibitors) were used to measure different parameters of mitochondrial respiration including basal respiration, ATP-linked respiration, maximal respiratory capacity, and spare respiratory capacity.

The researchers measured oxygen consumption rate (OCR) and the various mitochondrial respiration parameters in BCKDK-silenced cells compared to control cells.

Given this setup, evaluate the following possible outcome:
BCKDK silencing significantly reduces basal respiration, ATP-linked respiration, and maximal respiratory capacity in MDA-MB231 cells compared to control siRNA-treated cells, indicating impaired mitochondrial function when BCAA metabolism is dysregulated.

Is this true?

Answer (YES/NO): NO